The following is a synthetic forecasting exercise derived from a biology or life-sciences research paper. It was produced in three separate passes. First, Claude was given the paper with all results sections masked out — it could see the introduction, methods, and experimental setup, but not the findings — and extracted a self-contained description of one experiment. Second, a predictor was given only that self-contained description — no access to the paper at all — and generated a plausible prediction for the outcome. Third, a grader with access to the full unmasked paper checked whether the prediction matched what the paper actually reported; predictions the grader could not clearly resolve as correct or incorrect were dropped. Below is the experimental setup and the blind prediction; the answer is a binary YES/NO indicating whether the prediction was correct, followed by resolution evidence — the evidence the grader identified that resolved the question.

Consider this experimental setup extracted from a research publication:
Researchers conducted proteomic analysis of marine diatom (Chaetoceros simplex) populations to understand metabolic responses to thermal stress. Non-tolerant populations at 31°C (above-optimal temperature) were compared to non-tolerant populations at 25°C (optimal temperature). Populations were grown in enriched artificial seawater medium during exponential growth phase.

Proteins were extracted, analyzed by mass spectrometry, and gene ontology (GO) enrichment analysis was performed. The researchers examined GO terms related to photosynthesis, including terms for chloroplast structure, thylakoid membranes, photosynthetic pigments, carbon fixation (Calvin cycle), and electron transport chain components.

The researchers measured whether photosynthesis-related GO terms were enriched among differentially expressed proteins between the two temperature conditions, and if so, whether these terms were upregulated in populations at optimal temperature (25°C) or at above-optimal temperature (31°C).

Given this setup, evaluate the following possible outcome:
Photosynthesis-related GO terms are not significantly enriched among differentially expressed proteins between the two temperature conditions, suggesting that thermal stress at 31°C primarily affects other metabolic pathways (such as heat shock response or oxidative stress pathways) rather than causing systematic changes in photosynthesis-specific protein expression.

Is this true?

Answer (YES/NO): NO